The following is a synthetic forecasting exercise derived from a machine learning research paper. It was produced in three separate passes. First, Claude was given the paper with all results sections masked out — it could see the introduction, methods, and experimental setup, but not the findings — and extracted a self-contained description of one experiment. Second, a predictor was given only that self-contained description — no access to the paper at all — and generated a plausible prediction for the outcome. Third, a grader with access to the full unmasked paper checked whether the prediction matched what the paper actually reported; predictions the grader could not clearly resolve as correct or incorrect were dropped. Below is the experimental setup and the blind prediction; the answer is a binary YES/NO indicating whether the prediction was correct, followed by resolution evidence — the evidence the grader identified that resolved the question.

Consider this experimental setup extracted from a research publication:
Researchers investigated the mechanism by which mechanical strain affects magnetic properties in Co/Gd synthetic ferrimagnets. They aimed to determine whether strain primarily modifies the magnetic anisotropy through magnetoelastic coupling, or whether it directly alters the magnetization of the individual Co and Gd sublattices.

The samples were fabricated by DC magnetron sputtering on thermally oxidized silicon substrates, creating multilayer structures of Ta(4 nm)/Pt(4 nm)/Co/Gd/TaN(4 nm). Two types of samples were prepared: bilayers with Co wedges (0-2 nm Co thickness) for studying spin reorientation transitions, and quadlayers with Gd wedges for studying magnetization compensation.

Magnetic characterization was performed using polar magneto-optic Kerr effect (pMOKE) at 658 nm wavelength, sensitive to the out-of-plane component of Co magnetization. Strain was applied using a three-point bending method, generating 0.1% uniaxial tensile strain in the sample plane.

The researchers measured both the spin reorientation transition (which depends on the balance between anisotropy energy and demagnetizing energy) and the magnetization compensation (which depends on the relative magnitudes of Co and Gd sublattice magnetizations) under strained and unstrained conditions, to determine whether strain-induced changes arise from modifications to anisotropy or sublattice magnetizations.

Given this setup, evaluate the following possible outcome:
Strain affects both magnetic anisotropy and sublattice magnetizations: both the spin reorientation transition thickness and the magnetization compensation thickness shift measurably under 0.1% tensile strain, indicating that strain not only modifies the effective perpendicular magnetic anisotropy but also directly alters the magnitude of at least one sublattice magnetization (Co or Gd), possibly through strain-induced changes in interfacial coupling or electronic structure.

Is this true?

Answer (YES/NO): NO